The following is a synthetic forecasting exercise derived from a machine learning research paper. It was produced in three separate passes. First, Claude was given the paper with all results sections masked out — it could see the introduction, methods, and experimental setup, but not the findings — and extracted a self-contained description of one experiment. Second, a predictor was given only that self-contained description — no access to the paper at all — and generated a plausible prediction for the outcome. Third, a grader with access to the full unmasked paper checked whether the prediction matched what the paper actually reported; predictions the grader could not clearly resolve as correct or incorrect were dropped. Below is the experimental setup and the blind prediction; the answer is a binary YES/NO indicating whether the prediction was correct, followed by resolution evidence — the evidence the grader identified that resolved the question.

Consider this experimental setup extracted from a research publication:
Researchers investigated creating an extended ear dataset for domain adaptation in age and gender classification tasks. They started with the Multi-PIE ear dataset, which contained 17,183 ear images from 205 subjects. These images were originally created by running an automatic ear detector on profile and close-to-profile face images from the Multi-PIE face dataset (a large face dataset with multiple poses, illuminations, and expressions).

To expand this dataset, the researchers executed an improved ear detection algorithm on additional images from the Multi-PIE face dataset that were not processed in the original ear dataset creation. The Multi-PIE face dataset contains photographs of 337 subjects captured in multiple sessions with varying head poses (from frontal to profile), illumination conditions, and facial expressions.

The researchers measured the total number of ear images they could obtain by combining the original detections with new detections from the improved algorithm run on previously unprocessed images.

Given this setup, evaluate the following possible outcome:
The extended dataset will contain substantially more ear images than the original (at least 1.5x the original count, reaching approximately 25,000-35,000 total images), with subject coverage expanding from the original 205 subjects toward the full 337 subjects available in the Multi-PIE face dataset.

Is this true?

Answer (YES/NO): NO